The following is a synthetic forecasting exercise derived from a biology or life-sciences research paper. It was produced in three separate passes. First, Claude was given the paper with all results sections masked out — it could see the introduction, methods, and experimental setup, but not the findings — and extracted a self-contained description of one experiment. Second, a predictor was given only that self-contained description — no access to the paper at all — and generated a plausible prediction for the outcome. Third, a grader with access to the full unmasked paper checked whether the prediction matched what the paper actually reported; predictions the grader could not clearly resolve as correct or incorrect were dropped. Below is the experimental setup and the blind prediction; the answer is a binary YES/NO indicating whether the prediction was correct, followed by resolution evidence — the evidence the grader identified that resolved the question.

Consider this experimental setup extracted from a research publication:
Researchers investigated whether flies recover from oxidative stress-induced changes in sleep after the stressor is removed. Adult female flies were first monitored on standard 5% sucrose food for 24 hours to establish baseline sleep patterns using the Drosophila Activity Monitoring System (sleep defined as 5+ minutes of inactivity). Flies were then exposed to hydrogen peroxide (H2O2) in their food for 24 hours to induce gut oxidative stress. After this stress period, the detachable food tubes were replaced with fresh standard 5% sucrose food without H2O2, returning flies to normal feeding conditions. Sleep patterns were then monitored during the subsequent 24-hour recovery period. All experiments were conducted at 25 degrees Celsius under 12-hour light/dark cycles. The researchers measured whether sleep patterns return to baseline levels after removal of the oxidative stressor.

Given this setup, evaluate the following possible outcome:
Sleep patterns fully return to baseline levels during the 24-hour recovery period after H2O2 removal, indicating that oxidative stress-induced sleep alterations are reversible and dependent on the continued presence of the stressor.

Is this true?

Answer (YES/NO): NO